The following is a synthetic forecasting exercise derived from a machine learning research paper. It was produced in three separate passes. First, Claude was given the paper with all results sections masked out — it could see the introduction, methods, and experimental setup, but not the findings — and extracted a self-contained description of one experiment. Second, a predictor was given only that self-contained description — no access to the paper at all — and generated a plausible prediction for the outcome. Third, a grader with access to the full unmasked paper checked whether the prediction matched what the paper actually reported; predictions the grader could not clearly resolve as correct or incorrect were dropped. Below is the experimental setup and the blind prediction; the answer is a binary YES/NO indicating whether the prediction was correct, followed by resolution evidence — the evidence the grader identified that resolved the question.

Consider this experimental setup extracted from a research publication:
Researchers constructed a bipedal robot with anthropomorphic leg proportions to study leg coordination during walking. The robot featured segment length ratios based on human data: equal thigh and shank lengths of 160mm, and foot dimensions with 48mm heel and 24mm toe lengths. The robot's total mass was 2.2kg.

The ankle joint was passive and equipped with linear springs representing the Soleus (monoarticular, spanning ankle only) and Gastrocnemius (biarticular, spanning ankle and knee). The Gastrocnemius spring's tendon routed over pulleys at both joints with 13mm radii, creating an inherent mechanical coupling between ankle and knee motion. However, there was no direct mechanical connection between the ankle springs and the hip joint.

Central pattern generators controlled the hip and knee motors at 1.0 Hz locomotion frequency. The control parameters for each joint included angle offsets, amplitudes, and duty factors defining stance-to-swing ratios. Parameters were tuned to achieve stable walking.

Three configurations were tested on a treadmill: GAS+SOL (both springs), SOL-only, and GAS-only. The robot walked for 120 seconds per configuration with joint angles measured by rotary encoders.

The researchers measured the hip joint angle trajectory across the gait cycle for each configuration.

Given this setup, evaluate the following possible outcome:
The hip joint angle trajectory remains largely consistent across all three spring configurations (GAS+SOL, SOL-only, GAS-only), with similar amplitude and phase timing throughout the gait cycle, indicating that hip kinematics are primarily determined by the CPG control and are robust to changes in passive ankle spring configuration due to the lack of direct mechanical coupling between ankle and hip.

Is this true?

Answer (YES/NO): NO